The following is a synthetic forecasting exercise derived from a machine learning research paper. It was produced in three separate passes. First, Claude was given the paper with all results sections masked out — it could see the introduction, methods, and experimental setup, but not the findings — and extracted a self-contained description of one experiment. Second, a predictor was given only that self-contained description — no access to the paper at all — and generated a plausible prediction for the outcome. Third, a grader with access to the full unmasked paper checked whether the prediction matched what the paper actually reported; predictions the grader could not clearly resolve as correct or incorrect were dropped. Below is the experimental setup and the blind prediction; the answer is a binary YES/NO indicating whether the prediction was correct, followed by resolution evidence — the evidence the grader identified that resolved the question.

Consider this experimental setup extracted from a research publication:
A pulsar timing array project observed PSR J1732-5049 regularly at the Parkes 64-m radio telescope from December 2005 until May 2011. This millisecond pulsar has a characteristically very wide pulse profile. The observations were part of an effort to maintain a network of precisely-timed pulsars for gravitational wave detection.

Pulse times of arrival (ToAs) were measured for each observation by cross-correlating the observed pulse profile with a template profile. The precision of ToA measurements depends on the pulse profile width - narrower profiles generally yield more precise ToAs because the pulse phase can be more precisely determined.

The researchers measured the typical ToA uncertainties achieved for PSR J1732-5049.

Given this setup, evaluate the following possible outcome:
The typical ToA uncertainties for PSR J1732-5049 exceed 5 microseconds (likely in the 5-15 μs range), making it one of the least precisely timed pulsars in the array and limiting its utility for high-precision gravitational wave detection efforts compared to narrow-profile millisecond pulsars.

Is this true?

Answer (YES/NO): NO